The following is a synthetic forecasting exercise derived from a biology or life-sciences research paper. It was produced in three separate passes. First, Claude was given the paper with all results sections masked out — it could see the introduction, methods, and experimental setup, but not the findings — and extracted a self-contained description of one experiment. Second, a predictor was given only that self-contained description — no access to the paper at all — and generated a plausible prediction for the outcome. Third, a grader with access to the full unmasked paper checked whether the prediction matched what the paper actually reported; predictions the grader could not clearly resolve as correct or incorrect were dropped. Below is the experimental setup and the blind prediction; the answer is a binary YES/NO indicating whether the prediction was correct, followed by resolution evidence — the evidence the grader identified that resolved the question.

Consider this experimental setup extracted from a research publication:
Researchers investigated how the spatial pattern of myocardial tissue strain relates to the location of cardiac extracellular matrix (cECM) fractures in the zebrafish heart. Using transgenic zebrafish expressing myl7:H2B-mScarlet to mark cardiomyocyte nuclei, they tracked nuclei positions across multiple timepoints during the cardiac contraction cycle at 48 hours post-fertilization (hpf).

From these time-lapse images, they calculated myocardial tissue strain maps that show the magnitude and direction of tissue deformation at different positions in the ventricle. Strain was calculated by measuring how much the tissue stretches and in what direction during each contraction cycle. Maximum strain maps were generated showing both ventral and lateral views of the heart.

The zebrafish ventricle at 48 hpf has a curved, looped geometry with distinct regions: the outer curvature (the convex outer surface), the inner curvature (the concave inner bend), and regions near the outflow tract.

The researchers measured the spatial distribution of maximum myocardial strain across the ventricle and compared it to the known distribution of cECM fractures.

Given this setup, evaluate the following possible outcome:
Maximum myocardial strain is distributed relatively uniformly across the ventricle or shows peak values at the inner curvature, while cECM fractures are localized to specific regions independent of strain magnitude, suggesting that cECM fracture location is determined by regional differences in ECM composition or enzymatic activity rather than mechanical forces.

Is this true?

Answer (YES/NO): NO